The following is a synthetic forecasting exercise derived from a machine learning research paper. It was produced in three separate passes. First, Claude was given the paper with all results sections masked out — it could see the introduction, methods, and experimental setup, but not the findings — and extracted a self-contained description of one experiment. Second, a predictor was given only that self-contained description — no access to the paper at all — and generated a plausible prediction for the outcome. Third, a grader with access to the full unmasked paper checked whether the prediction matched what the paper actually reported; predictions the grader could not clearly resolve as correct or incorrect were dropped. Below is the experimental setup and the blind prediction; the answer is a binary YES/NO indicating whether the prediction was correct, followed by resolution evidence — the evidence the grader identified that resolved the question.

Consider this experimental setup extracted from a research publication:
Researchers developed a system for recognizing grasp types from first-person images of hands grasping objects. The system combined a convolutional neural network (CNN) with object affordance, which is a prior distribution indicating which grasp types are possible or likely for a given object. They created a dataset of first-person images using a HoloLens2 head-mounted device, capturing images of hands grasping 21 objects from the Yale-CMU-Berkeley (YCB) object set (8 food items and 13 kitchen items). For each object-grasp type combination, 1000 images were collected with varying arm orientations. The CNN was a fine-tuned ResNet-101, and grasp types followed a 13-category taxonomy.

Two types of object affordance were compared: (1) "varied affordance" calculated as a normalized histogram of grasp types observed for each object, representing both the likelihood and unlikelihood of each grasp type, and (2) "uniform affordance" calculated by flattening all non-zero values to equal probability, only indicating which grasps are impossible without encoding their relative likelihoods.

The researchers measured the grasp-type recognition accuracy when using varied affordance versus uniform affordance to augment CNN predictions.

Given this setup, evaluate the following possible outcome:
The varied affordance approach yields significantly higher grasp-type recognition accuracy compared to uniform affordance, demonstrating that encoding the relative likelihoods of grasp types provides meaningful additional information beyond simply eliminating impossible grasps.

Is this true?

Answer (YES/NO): NO